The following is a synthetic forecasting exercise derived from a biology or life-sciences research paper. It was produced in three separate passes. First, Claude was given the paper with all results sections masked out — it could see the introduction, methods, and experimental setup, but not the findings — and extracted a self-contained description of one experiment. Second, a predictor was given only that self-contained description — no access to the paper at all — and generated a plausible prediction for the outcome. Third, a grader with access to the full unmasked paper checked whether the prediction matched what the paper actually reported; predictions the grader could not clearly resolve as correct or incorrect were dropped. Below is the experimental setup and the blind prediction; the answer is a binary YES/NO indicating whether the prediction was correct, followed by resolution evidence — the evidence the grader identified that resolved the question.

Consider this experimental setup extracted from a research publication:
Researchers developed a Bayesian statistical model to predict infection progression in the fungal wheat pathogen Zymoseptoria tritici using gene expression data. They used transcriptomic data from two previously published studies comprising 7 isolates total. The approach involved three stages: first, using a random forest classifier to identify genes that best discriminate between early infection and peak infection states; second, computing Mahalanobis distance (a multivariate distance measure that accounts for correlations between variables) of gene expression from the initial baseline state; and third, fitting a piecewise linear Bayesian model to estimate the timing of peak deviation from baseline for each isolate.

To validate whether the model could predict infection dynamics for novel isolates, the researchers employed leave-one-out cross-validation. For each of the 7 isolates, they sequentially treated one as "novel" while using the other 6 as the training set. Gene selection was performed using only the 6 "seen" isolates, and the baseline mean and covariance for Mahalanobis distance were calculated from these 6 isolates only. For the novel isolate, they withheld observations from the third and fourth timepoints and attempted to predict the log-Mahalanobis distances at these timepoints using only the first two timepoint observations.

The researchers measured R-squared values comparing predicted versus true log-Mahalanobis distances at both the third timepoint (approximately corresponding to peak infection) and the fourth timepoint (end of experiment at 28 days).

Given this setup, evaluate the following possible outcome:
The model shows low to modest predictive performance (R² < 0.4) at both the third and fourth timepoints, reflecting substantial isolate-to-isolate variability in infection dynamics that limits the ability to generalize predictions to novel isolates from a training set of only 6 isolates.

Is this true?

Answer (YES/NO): NO